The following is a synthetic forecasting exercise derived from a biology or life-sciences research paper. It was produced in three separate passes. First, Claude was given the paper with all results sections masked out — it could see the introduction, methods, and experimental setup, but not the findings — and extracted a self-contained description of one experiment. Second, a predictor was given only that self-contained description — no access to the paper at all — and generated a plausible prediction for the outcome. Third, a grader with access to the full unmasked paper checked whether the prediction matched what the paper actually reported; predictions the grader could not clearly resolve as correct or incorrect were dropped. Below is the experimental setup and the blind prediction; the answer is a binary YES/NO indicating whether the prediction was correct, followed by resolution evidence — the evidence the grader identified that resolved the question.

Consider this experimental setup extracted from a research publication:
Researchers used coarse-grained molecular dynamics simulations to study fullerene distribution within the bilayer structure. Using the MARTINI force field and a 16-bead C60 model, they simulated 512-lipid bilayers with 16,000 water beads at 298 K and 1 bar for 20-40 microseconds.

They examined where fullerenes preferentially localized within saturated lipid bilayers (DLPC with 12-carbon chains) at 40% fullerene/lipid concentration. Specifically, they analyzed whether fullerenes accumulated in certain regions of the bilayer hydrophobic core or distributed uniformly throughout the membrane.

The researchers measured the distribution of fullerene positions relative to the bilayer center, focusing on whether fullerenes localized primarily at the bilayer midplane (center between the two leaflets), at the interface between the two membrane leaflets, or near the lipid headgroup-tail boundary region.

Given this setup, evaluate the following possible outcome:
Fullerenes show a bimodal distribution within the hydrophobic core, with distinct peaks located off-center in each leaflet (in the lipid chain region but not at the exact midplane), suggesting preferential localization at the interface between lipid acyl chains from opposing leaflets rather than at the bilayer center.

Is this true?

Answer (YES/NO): NO